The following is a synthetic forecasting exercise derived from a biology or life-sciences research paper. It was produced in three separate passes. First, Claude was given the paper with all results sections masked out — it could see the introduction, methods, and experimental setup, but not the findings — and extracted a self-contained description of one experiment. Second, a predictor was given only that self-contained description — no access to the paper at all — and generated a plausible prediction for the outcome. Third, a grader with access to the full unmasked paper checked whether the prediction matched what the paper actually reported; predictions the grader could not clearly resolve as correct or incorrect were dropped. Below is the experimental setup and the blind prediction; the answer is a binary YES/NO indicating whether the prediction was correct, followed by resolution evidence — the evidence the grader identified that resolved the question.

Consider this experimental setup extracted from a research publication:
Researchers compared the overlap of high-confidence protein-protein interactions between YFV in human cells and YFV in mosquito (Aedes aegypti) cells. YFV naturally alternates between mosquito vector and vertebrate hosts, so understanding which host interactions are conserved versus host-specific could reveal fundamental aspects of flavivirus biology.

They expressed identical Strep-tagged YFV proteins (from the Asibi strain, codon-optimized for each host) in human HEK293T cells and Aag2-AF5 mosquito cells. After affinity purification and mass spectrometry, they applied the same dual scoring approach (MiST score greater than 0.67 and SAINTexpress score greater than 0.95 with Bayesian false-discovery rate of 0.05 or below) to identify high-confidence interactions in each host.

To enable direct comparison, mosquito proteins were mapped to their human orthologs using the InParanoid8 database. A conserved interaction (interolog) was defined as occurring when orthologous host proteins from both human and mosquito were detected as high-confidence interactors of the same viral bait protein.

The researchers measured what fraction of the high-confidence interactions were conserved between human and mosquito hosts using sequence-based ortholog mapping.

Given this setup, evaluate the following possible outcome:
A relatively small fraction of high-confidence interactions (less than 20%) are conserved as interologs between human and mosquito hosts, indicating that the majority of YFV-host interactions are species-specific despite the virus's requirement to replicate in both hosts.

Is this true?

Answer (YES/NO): YES